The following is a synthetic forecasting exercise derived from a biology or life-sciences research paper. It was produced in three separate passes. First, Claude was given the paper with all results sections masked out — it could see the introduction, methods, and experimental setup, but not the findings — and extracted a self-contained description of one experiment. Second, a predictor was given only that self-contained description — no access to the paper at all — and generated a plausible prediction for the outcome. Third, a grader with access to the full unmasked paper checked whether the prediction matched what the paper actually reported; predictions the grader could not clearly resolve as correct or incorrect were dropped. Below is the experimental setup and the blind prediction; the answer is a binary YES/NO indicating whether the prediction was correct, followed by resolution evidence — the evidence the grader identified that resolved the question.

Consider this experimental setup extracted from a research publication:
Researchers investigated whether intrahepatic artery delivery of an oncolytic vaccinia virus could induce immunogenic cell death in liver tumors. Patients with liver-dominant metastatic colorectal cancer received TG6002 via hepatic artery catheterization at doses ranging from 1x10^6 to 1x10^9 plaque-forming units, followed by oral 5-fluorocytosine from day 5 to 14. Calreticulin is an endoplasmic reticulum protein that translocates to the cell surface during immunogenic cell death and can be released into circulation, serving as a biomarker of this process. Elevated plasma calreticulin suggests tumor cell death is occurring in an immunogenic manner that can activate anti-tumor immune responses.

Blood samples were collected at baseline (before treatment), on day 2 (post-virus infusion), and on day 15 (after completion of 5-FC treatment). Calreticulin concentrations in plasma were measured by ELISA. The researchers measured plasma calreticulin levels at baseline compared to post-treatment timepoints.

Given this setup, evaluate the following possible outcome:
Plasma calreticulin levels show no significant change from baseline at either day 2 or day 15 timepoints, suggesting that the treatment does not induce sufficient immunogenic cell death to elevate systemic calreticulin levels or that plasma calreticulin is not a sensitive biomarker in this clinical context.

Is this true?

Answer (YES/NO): NO